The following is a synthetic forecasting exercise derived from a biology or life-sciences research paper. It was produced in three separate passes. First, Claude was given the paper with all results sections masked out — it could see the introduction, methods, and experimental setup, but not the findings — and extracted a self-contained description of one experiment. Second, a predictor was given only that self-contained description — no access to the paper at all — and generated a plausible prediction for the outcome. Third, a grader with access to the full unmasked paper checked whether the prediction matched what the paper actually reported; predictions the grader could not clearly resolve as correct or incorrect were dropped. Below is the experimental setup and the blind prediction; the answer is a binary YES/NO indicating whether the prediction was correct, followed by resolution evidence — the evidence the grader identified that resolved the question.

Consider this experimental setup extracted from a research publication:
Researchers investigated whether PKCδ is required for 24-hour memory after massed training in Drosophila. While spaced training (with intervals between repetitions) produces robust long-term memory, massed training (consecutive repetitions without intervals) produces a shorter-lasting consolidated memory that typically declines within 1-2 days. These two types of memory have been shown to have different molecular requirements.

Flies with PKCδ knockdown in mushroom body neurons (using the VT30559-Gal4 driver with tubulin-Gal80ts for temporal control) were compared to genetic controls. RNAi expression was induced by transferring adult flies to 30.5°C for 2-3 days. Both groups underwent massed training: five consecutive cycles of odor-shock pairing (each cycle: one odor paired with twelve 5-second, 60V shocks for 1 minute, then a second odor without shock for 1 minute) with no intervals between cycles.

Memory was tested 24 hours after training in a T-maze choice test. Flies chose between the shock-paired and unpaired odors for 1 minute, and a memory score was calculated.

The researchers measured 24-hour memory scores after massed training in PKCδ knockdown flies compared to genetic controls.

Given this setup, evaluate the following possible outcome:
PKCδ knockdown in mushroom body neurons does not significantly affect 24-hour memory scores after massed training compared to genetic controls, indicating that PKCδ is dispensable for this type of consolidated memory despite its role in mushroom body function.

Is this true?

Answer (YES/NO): YES